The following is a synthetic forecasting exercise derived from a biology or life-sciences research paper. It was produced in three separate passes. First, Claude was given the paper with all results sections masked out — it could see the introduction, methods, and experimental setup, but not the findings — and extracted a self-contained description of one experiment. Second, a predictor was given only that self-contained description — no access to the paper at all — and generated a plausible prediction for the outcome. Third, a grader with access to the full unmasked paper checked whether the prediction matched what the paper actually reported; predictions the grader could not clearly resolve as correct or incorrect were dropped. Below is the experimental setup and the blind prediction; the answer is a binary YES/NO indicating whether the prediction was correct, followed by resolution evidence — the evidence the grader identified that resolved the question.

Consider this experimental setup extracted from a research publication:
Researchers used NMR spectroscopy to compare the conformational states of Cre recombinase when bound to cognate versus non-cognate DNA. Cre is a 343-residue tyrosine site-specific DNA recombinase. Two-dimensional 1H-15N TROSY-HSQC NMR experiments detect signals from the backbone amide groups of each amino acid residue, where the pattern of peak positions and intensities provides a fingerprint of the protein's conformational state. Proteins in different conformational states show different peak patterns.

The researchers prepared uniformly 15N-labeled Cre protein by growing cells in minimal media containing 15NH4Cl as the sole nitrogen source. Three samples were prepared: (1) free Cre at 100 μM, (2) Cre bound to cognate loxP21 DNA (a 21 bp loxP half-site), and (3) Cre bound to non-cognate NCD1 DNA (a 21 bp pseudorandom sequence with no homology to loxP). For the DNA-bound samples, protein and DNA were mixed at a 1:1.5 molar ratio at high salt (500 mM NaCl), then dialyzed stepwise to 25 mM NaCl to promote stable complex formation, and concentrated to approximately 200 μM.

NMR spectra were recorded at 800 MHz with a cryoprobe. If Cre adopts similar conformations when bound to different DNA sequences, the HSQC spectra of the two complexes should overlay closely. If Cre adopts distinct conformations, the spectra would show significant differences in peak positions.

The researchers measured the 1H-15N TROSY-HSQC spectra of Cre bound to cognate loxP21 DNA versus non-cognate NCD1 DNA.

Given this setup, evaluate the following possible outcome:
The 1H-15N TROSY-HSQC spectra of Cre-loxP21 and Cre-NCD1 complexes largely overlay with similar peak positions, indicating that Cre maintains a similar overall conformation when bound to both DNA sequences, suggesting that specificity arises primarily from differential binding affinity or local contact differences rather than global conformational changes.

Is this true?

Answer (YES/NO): NO